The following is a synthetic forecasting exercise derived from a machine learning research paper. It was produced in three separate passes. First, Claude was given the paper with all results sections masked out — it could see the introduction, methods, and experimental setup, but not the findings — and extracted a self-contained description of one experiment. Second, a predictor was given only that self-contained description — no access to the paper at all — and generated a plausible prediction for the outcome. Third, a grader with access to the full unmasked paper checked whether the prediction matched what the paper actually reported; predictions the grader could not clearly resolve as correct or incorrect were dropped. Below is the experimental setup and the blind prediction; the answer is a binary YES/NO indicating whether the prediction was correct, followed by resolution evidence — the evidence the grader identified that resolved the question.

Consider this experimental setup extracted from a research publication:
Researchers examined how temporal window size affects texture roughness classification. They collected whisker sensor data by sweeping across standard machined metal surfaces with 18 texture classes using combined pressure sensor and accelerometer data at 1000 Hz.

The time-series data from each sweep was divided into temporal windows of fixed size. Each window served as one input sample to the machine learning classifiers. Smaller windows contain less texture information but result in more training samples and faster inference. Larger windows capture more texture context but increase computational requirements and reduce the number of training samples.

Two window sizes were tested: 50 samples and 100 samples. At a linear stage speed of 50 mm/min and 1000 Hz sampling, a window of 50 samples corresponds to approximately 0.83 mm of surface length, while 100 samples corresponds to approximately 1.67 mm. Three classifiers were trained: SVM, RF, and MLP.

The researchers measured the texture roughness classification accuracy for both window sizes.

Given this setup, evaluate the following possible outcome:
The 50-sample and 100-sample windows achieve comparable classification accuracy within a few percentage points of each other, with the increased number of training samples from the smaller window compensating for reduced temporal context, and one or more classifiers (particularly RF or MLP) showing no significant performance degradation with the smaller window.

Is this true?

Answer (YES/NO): YES